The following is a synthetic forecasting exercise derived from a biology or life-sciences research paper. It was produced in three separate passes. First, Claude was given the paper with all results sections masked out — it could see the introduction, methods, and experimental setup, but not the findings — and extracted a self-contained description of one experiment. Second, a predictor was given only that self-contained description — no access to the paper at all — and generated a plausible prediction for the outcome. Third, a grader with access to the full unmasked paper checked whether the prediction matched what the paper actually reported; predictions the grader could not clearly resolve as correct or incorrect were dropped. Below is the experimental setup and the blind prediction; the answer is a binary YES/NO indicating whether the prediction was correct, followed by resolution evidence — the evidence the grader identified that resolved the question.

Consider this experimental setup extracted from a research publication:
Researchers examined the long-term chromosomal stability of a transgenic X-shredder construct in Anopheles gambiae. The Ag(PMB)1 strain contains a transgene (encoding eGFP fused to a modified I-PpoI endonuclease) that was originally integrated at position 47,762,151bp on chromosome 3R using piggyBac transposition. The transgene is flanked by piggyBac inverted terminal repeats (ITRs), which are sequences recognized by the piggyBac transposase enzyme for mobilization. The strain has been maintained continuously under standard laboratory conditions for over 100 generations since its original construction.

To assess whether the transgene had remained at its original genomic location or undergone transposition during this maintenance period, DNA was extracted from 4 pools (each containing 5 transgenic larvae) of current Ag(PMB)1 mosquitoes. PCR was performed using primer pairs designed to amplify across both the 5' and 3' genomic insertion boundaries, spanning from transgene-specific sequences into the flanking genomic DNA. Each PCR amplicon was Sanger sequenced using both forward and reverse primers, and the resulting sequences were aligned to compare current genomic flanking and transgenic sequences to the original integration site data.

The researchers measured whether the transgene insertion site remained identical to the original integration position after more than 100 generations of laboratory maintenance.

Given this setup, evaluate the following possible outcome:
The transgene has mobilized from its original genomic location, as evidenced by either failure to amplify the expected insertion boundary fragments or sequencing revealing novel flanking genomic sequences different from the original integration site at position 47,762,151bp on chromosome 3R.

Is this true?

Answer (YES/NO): NO